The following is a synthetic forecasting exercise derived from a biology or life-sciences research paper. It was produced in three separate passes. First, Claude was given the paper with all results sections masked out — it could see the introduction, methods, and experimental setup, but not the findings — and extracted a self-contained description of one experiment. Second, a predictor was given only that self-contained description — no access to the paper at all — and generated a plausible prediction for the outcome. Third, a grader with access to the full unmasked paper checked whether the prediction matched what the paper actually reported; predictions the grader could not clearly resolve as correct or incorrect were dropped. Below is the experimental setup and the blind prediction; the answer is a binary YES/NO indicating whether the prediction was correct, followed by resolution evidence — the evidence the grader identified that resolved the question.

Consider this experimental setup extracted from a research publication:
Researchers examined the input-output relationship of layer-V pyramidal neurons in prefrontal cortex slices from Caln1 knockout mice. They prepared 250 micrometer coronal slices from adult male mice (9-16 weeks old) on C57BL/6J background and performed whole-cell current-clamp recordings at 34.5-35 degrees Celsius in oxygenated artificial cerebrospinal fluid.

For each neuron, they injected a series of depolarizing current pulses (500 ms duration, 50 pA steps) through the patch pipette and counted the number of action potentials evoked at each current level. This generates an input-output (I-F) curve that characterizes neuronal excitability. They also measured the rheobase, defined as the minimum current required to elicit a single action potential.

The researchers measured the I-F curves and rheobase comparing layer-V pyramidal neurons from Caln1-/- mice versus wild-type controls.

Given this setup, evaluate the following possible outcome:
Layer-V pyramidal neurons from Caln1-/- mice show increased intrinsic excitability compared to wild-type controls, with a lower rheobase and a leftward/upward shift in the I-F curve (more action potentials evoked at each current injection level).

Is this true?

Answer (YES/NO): NO